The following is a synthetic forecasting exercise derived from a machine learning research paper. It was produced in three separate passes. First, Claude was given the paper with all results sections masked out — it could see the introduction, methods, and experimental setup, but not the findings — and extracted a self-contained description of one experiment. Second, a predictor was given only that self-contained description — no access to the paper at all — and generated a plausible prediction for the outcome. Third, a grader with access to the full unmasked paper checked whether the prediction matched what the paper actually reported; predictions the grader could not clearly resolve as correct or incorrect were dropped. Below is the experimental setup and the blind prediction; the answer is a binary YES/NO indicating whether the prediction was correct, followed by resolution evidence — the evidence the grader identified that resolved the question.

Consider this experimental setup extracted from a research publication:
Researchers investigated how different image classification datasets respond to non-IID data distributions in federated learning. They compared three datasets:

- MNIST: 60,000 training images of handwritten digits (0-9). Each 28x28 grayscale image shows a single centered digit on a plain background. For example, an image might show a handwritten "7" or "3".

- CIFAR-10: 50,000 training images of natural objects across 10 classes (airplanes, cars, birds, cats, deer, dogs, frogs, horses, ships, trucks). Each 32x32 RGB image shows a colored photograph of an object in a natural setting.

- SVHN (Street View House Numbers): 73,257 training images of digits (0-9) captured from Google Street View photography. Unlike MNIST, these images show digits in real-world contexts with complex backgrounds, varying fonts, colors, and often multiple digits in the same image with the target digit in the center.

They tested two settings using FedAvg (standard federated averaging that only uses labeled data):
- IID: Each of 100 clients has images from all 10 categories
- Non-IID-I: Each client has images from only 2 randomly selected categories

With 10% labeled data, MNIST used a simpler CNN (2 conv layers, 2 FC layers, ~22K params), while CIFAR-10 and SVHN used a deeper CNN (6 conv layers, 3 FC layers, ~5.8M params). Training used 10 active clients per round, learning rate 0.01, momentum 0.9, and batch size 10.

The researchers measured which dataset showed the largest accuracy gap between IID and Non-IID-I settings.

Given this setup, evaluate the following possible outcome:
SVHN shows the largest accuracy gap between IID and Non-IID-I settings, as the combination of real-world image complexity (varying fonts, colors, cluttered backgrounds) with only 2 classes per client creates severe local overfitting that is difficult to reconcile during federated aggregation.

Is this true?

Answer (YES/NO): YES